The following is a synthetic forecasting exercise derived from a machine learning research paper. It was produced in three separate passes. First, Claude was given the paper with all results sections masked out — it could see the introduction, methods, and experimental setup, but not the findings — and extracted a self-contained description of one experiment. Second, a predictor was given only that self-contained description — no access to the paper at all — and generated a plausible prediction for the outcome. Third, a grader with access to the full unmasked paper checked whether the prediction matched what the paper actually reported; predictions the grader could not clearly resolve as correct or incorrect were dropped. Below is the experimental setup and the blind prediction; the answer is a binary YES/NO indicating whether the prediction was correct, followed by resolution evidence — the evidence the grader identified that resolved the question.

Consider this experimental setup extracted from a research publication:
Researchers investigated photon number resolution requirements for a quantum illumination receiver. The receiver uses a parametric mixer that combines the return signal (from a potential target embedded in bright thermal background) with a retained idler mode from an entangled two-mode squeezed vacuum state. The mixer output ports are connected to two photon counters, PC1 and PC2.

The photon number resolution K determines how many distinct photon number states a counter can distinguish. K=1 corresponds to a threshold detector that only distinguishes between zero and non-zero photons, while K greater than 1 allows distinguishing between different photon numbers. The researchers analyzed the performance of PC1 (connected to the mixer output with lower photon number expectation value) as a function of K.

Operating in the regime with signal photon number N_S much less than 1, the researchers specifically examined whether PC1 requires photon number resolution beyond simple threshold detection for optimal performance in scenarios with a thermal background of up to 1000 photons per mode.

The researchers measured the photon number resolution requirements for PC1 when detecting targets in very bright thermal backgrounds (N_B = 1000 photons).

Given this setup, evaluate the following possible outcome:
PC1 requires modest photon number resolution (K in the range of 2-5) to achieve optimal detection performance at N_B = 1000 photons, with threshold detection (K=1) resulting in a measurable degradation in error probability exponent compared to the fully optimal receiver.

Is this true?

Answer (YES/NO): NO